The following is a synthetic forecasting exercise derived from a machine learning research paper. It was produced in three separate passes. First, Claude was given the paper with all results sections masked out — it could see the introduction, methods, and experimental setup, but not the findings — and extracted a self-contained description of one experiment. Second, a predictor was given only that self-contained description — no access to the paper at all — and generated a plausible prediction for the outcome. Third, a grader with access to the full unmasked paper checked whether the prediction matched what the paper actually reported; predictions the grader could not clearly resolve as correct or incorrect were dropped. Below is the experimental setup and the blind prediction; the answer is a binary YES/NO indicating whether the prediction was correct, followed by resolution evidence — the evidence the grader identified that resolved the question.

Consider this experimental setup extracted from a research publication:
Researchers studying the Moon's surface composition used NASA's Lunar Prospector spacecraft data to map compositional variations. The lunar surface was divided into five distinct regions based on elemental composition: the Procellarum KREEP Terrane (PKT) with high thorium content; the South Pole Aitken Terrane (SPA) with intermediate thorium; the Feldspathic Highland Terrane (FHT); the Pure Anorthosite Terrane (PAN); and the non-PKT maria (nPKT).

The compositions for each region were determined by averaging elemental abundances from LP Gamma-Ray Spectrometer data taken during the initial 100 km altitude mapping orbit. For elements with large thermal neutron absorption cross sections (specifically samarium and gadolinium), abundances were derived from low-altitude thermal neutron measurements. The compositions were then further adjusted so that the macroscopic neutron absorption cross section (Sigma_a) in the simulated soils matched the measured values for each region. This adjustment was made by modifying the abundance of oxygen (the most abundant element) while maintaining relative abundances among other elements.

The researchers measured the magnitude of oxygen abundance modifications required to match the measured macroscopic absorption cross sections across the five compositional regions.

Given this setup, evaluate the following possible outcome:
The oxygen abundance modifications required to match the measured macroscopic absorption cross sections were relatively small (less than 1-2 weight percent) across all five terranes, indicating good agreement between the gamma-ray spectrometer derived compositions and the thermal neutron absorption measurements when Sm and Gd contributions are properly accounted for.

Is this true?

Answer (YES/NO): NO